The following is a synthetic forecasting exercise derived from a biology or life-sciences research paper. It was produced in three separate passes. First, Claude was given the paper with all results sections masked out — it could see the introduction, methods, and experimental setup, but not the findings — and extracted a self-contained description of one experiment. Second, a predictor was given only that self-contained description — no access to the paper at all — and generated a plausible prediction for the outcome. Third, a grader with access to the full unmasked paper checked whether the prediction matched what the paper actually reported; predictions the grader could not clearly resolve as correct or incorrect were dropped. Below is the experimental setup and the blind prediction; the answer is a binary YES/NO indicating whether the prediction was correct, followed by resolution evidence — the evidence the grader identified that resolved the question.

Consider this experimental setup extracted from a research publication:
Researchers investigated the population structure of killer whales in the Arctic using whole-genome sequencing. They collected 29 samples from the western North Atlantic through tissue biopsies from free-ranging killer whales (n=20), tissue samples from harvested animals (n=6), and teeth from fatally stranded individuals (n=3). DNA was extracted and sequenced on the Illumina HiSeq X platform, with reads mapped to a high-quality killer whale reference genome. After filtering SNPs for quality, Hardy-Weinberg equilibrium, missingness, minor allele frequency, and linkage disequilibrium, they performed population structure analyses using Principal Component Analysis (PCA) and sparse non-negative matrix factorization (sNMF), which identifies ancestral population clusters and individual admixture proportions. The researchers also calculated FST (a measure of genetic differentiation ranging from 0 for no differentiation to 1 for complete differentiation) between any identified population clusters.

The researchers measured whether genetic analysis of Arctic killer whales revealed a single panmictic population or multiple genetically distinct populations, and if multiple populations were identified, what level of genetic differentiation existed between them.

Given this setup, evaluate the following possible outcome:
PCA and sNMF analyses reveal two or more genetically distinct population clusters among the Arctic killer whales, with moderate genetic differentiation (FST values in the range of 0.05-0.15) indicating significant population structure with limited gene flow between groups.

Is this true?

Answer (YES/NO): NO